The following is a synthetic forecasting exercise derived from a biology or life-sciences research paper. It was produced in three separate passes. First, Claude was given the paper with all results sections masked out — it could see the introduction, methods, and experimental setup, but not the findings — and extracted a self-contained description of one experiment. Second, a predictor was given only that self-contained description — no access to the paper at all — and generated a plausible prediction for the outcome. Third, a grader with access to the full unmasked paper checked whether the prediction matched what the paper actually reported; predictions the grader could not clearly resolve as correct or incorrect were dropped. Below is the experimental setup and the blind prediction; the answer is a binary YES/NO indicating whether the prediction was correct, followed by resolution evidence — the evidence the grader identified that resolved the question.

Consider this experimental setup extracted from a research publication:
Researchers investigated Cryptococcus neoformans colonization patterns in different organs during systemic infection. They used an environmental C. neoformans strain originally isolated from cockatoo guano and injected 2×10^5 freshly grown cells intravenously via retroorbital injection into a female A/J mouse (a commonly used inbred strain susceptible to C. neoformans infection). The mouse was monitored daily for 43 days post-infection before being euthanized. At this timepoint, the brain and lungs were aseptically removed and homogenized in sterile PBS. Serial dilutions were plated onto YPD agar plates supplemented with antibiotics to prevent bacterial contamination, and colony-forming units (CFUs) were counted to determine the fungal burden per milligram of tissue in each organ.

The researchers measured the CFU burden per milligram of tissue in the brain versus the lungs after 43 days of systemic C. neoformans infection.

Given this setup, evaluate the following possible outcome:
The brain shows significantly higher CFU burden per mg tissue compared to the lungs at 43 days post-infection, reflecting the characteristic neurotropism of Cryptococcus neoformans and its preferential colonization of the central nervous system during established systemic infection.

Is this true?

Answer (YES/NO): YES